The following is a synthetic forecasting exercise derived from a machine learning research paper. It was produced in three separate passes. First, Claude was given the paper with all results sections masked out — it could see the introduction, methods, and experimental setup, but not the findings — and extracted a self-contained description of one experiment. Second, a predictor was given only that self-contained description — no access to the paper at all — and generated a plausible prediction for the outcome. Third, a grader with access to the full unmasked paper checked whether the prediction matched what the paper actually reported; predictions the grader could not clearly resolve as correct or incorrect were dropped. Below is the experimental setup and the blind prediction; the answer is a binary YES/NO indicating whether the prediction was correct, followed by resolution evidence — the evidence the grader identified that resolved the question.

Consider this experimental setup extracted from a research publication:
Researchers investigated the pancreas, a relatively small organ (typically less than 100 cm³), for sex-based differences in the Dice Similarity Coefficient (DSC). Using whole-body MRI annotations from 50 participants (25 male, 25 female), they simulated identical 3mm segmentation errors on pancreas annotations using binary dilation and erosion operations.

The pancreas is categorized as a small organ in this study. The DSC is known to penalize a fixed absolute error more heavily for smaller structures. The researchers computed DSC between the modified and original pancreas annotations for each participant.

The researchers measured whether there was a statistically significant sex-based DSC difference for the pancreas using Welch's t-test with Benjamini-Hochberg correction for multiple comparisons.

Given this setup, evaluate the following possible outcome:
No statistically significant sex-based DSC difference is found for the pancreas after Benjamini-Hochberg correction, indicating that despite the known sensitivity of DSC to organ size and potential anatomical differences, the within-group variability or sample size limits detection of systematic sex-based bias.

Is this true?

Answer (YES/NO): NO